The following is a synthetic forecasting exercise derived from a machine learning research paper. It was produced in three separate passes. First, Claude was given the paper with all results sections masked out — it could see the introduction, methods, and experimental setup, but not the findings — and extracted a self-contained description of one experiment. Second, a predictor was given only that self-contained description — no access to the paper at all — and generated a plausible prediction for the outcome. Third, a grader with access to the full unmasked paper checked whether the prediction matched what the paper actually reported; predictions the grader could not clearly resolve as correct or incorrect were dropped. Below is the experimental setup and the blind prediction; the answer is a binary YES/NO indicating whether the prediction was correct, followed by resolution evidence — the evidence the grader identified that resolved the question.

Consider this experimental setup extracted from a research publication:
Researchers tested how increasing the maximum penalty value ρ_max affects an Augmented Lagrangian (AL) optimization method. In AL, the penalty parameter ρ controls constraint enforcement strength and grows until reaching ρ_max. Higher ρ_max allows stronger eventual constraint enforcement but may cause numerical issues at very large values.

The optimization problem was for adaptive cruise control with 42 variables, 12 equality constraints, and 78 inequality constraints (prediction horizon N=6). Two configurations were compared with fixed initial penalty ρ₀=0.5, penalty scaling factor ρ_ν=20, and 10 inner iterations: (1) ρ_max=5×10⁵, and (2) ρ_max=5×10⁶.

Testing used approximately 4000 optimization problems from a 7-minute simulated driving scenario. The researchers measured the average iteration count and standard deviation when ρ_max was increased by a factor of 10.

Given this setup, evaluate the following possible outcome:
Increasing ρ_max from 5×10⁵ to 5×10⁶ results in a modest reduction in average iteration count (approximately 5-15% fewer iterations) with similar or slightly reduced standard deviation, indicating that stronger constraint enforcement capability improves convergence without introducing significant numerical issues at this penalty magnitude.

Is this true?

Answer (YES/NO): NO